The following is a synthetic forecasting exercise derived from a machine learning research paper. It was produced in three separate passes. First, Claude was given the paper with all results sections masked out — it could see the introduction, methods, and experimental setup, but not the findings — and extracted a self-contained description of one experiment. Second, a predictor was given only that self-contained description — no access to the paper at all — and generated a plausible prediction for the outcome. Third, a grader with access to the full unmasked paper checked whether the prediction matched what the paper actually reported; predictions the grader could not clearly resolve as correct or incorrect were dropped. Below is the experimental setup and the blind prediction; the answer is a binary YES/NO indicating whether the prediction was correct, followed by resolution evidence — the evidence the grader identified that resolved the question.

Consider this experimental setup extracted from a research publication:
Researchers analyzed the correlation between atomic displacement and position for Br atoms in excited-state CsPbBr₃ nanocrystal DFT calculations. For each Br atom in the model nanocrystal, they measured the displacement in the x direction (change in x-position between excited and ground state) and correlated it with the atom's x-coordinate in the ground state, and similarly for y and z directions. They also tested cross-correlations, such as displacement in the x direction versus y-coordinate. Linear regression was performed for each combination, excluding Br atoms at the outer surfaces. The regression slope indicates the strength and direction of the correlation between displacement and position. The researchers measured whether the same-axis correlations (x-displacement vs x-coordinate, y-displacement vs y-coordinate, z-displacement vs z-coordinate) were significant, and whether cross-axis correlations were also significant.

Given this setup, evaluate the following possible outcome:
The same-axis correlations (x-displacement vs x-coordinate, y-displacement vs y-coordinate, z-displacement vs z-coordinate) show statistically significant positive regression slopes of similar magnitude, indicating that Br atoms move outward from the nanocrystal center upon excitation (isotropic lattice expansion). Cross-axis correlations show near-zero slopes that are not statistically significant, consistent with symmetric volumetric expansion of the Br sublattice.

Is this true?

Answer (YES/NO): NO